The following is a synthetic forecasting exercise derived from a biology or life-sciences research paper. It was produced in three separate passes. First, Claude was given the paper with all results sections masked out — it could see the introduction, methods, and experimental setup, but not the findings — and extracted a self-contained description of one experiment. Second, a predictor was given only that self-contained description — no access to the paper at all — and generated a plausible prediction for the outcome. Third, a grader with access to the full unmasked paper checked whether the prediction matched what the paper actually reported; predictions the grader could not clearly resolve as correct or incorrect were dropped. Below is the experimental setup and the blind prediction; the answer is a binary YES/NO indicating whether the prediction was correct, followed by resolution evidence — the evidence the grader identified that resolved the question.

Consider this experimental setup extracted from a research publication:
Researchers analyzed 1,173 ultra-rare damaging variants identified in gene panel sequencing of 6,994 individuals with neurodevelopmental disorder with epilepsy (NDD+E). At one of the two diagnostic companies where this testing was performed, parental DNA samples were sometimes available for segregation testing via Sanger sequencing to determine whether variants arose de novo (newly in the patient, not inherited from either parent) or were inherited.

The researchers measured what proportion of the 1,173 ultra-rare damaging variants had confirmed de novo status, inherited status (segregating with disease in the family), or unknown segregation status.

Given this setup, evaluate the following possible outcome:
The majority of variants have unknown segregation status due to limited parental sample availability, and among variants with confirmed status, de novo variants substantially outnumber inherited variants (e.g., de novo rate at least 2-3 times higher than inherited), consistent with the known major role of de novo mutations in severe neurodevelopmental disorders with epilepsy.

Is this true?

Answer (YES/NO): YES